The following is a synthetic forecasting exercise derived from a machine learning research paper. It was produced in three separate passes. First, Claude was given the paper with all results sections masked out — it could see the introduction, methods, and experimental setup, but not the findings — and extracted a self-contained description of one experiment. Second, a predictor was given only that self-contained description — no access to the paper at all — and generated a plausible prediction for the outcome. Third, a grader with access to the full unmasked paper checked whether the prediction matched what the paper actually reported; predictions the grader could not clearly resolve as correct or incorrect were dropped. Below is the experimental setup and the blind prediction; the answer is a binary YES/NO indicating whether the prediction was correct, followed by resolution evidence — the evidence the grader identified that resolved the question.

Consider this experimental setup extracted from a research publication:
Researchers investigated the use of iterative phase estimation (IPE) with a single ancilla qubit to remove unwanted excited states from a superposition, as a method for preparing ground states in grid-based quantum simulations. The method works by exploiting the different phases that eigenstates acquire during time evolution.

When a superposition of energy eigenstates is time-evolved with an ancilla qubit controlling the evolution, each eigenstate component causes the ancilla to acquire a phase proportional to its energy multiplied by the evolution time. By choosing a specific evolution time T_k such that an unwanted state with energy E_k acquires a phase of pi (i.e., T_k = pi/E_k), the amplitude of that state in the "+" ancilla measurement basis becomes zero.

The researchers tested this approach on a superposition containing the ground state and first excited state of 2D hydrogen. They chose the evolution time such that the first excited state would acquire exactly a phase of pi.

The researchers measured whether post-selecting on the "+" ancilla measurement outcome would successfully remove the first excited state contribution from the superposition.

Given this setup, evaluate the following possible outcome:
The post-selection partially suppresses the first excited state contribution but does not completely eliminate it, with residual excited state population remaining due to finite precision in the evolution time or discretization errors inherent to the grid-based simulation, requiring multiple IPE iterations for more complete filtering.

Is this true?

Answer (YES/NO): NO